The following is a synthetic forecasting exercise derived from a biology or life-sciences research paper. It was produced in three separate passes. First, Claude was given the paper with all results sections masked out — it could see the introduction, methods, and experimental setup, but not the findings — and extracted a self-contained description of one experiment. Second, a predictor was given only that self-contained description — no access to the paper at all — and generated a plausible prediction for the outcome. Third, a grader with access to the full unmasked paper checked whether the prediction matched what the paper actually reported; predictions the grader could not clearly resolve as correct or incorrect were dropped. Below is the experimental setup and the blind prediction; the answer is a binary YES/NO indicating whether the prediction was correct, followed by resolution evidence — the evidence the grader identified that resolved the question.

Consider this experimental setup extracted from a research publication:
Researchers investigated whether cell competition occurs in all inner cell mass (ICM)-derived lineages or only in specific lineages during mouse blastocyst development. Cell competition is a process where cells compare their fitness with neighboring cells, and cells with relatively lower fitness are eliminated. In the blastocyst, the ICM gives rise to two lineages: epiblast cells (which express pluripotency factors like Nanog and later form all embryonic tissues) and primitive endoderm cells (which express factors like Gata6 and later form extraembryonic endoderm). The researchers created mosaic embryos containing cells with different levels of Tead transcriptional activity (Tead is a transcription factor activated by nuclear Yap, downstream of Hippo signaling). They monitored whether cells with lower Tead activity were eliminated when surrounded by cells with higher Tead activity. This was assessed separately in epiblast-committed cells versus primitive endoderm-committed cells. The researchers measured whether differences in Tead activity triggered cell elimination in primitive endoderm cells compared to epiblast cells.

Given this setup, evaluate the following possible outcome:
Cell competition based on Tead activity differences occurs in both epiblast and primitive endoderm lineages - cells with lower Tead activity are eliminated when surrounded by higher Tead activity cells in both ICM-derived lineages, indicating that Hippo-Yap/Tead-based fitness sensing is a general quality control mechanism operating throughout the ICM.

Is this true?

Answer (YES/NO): NO